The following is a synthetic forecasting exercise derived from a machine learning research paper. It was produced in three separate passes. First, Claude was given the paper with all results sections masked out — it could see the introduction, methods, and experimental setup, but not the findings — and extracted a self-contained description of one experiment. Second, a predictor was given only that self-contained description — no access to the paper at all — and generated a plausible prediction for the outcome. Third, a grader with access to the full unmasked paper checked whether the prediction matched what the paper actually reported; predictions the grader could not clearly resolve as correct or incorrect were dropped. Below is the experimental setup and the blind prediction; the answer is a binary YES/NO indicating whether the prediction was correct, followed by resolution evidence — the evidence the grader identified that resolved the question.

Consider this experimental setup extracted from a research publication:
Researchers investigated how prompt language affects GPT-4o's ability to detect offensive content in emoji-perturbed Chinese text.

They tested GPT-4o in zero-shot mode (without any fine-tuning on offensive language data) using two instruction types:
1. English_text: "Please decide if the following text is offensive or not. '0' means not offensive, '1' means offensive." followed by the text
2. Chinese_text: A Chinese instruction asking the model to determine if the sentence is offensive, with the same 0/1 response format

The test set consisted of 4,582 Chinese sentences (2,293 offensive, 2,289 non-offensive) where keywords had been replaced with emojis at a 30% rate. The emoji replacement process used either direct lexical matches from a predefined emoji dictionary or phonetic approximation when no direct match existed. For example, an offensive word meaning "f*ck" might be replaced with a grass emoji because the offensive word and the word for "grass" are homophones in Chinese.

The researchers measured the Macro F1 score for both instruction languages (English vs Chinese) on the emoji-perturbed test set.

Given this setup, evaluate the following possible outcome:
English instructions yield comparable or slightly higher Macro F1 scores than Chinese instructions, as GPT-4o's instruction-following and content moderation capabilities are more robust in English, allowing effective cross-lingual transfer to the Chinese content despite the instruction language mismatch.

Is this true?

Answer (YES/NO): NO